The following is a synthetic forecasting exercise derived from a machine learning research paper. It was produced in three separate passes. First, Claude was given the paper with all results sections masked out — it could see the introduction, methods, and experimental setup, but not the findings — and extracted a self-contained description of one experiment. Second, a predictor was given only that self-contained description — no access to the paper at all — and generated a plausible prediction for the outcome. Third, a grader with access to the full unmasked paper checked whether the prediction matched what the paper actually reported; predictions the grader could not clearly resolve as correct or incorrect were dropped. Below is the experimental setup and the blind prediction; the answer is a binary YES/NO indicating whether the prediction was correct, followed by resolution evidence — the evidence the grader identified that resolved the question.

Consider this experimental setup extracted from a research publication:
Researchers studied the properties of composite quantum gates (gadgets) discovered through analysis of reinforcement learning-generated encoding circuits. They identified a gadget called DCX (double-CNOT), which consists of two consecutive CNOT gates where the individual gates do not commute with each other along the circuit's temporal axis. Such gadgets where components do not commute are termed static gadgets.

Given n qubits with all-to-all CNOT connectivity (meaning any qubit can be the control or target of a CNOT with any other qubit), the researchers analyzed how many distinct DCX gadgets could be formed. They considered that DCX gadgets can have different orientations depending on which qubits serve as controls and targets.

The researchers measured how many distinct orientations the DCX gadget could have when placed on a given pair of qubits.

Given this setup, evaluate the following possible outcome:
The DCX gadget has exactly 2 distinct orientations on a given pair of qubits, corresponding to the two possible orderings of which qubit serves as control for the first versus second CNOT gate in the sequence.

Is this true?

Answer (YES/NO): YES